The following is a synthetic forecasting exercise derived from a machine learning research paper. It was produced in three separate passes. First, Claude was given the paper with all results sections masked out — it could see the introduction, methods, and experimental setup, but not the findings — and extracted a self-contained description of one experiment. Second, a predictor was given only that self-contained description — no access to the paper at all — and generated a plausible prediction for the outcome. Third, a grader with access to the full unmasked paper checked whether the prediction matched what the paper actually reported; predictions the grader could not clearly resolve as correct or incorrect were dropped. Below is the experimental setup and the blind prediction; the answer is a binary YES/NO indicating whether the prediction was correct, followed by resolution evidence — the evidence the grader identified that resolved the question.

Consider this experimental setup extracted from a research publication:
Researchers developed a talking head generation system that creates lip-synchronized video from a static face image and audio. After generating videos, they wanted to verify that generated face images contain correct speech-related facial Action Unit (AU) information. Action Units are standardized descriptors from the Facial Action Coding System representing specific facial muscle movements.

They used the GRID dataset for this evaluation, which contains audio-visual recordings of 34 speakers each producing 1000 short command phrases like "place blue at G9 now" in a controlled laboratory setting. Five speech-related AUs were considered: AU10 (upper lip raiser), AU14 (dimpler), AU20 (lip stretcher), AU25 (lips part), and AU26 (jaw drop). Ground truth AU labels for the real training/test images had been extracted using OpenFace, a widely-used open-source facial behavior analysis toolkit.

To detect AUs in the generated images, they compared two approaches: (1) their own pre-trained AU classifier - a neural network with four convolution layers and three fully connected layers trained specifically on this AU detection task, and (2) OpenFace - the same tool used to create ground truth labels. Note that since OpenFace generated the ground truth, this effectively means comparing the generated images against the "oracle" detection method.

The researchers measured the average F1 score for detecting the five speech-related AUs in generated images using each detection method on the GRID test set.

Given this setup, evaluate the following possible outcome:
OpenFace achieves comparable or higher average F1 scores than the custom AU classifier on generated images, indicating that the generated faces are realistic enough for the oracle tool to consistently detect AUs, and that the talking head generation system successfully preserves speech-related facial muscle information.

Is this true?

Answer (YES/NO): YES